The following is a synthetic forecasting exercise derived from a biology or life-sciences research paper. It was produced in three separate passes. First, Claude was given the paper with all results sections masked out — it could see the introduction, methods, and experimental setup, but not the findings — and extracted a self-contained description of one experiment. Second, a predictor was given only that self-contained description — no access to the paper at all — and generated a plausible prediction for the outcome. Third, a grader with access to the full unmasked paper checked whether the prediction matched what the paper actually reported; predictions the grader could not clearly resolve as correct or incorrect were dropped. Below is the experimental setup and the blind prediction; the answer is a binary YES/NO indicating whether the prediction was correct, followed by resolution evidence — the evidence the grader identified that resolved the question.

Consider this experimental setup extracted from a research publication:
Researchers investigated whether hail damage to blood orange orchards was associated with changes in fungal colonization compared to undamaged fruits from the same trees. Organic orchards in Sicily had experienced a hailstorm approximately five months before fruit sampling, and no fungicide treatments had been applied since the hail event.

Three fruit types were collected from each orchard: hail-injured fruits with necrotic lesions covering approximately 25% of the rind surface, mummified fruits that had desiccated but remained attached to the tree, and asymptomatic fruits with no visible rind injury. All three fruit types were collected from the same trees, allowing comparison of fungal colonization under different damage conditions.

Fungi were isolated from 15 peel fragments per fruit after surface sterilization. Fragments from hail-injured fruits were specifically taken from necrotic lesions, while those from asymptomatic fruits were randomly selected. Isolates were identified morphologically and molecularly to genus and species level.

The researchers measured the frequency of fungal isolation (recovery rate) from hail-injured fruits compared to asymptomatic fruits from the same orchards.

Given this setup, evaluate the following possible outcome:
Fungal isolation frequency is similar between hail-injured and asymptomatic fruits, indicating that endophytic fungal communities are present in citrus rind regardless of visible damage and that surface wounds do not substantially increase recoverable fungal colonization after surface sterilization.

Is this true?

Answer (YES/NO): NO